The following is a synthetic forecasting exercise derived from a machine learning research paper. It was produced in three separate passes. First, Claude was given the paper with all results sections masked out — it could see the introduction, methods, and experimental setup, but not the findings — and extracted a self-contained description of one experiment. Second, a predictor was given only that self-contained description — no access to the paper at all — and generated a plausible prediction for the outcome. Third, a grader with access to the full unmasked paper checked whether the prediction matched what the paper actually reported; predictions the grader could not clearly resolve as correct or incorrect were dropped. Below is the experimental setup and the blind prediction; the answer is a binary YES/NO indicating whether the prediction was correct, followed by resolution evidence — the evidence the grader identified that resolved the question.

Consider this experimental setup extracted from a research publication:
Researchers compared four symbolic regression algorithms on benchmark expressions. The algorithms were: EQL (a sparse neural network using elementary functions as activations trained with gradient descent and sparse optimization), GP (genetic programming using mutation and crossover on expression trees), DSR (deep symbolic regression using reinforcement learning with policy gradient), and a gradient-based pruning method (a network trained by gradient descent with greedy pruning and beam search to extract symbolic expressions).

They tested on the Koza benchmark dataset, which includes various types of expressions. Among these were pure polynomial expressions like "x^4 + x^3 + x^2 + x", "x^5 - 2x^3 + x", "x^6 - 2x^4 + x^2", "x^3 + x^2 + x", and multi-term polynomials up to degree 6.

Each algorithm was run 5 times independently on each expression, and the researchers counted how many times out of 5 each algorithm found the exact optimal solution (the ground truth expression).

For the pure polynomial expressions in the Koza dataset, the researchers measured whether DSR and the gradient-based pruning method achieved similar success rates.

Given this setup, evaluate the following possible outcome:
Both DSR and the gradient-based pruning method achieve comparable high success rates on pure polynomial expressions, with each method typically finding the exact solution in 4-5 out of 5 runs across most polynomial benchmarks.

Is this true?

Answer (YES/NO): NO